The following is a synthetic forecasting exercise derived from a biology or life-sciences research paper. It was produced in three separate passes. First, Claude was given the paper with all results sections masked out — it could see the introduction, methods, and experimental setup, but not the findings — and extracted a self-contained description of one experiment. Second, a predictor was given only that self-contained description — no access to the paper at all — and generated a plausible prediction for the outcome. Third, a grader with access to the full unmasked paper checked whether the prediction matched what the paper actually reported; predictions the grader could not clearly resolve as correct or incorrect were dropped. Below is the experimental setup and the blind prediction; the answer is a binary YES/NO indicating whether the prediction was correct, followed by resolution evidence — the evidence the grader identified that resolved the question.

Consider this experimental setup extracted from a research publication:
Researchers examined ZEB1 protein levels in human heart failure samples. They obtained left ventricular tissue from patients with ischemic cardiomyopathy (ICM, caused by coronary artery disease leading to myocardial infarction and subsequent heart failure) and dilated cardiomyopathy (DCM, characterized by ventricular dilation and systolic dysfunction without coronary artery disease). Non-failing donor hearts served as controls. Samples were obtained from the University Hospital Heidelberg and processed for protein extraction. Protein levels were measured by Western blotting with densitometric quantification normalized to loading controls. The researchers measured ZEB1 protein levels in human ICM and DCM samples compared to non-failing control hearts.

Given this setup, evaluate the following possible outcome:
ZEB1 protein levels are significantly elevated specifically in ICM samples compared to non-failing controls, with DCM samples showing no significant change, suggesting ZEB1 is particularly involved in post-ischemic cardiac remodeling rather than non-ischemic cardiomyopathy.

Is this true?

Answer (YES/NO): NO